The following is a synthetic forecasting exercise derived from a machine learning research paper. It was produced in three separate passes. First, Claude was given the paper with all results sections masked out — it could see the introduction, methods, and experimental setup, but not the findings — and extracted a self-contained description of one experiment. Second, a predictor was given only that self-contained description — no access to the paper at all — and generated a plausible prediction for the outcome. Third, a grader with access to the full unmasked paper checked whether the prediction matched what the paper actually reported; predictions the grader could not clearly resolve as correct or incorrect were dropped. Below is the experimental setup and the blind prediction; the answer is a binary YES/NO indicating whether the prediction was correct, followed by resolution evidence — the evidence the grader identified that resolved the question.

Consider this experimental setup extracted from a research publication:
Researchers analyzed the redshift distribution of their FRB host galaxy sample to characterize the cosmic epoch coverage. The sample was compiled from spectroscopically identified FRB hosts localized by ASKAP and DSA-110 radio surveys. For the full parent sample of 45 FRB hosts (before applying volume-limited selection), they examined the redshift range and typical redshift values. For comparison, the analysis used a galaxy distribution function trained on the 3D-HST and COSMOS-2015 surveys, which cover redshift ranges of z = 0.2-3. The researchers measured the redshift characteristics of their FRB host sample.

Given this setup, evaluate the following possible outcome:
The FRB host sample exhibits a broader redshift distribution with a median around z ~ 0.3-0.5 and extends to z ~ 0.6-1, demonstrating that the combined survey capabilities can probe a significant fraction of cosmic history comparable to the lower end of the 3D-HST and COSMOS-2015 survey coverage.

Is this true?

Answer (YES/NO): NO